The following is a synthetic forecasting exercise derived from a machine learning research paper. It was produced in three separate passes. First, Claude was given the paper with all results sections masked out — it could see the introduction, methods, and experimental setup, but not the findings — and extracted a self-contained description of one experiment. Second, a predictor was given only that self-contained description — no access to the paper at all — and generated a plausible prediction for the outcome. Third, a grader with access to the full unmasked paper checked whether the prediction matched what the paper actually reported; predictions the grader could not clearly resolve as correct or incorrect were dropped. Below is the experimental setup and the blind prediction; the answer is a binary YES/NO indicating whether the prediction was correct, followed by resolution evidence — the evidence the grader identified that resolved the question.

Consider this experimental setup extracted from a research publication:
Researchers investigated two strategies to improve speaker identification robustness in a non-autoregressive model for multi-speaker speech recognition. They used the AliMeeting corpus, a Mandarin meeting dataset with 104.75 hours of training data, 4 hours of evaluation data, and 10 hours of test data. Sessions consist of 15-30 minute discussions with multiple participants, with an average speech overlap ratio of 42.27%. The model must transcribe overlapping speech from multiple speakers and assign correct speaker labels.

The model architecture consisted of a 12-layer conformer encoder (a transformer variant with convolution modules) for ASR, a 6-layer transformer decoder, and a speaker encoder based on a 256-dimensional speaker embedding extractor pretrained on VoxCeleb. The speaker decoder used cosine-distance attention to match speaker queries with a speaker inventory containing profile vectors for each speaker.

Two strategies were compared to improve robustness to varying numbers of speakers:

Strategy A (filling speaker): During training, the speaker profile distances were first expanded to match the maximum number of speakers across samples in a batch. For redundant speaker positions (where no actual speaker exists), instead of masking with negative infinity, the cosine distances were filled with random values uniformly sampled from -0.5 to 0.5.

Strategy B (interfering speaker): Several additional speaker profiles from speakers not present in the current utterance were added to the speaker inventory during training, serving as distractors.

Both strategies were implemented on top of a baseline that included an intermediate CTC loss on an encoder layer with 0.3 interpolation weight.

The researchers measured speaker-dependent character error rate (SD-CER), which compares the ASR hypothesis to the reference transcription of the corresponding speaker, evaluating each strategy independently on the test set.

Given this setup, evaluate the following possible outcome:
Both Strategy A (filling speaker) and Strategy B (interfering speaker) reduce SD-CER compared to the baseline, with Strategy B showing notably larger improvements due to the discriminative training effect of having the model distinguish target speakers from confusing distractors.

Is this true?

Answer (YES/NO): NO